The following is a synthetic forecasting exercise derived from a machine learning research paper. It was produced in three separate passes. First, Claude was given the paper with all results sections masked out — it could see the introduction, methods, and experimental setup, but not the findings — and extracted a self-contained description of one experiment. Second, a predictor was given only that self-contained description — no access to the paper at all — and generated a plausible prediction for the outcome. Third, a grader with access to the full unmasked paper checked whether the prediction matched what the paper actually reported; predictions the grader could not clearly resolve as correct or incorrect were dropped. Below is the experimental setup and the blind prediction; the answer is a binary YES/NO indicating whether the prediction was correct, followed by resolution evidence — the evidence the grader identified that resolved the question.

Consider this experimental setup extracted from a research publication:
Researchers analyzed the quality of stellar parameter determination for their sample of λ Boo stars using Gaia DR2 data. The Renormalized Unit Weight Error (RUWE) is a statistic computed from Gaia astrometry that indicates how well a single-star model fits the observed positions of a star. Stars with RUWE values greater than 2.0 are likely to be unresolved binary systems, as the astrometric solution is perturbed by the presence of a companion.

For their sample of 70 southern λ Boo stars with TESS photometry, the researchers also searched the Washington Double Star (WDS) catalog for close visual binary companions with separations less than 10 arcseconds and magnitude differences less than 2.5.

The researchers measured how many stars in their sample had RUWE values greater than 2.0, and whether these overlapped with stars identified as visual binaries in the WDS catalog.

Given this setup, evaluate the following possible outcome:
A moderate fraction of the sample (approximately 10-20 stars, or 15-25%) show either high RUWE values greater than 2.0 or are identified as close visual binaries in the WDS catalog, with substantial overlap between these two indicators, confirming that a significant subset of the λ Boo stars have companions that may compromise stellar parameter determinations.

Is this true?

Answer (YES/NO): NO